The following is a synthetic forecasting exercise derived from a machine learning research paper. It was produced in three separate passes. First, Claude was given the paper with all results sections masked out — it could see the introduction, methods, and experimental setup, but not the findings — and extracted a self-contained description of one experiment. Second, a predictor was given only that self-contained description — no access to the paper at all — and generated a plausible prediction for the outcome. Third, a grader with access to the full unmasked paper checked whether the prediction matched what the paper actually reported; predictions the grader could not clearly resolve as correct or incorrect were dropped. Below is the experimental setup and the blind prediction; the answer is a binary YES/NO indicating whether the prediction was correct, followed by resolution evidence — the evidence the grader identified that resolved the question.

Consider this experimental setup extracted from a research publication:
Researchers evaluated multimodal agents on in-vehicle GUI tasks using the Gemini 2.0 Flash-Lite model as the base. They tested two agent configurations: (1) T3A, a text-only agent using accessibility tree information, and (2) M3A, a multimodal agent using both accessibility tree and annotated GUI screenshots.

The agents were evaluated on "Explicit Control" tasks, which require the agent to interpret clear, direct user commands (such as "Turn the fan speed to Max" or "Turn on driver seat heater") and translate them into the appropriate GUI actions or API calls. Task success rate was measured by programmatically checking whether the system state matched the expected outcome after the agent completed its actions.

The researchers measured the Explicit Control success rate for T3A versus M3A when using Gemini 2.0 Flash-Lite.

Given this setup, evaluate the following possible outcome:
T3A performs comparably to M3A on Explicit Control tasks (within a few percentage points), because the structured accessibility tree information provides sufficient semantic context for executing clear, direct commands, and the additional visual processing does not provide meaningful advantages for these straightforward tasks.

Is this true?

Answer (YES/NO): NO